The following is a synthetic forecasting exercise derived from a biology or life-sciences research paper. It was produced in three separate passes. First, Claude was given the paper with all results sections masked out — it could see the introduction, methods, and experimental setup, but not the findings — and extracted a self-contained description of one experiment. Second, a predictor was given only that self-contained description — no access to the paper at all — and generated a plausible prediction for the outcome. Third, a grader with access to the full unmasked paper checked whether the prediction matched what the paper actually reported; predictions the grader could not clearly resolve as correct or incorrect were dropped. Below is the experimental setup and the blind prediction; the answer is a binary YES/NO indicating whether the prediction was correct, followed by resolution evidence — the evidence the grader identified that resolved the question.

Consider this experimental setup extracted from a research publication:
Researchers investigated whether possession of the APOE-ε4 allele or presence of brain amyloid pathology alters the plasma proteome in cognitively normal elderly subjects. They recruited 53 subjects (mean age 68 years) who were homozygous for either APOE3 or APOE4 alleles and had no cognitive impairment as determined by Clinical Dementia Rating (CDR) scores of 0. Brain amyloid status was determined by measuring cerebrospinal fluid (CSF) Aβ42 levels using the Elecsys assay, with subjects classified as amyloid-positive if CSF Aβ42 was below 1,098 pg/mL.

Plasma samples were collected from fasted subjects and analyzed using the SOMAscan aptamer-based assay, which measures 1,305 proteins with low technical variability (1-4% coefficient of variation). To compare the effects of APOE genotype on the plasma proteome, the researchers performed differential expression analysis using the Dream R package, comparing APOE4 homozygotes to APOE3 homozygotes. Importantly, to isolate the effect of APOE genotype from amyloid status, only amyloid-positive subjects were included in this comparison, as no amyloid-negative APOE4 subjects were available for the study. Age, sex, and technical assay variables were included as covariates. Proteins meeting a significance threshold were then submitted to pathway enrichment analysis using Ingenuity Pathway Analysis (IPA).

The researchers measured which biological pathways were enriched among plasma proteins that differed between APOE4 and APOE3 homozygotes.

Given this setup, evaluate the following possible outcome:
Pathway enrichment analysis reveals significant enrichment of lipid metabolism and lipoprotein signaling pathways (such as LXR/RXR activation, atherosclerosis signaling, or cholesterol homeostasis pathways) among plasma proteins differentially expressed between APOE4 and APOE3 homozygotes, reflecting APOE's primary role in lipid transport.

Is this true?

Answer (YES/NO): YES